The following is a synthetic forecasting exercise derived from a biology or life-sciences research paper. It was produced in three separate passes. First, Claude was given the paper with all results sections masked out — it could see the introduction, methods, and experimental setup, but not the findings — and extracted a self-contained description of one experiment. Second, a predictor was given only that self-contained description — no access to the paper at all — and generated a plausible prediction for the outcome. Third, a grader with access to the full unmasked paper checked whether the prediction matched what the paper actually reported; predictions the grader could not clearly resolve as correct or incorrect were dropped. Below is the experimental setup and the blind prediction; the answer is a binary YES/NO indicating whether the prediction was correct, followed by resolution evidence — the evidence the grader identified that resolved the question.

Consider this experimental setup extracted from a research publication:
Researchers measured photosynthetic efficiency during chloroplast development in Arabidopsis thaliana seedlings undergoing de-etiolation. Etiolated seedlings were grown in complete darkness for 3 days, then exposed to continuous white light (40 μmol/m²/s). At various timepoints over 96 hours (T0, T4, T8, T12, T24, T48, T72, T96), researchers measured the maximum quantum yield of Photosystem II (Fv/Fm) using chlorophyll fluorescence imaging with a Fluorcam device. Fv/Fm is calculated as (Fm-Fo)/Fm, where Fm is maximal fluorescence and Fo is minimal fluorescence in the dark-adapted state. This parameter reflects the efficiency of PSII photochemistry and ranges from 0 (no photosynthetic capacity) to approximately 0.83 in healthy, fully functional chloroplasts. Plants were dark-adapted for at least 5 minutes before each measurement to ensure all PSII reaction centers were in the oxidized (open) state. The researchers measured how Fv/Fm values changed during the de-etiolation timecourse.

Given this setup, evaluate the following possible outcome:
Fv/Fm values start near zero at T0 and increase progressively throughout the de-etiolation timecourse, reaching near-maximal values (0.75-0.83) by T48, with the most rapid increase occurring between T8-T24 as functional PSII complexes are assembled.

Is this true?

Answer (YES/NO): NO